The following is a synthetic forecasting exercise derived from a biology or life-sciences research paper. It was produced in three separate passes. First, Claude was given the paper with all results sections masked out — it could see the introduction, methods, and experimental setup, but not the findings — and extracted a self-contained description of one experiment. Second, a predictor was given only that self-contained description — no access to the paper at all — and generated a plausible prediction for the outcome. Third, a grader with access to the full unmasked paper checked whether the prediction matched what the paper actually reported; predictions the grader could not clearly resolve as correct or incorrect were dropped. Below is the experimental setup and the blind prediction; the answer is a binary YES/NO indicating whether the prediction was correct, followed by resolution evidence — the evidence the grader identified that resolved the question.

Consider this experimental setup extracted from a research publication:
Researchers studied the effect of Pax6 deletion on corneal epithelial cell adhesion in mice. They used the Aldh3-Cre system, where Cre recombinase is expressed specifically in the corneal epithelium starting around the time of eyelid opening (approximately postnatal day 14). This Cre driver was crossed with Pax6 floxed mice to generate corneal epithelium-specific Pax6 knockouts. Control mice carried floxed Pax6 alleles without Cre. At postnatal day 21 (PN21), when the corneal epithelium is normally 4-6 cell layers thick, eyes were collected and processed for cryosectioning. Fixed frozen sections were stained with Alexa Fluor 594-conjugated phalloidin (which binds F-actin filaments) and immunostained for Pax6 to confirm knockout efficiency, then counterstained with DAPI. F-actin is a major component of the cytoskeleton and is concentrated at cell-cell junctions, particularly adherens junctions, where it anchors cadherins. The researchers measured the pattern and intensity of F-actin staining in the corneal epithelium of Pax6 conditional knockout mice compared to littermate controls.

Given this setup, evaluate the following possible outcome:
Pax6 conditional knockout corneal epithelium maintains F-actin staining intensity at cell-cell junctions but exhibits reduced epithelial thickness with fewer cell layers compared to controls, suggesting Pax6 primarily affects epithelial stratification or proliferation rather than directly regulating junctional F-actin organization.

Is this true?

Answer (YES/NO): NO